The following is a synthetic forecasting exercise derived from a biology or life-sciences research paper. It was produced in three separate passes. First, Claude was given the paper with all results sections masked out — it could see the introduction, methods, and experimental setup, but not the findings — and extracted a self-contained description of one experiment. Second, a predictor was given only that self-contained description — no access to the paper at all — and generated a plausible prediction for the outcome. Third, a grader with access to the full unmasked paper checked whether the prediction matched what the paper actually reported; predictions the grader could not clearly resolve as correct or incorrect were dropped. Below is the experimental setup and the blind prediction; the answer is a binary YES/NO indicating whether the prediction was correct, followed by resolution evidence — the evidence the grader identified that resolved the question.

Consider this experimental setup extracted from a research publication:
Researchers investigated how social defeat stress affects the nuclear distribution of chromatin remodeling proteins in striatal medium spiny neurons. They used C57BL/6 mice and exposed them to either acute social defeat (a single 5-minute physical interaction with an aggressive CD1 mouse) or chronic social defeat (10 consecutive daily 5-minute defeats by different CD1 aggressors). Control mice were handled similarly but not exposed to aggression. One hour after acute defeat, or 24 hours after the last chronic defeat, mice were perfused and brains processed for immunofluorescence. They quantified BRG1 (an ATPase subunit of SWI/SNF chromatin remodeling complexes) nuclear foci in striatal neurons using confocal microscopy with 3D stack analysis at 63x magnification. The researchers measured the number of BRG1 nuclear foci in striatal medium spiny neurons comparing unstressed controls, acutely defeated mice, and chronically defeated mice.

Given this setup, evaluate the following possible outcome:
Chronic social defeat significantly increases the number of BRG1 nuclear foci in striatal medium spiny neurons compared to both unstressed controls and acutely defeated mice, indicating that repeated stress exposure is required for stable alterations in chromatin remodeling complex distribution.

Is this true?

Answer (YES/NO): NO